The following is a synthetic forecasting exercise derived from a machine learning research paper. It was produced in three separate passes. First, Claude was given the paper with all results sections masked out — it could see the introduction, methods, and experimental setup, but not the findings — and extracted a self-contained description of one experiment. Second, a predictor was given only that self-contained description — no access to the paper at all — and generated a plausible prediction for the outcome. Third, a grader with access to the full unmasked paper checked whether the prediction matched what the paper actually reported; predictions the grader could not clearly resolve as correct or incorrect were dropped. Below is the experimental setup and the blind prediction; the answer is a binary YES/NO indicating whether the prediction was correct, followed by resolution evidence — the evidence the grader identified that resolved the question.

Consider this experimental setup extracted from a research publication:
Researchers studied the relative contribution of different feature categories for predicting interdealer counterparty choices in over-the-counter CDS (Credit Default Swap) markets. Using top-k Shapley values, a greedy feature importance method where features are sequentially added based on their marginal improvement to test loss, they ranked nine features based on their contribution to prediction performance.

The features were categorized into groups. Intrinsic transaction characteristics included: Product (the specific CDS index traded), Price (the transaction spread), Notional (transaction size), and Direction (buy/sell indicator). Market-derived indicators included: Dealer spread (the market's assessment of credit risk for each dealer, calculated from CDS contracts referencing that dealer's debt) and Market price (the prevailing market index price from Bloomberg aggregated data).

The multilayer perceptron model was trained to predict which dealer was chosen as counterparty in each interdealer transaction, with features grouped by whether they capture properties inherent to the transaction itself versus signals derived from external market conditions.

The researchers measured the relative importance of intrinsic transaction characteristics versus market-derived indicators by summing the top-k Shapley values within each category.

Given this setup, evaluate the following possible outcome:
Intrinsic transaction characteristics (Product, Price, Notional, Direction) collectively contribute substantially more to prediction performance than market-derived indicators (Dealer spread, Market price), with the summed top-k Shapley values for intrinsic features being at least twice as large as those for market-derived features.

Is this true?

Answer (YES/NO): YES